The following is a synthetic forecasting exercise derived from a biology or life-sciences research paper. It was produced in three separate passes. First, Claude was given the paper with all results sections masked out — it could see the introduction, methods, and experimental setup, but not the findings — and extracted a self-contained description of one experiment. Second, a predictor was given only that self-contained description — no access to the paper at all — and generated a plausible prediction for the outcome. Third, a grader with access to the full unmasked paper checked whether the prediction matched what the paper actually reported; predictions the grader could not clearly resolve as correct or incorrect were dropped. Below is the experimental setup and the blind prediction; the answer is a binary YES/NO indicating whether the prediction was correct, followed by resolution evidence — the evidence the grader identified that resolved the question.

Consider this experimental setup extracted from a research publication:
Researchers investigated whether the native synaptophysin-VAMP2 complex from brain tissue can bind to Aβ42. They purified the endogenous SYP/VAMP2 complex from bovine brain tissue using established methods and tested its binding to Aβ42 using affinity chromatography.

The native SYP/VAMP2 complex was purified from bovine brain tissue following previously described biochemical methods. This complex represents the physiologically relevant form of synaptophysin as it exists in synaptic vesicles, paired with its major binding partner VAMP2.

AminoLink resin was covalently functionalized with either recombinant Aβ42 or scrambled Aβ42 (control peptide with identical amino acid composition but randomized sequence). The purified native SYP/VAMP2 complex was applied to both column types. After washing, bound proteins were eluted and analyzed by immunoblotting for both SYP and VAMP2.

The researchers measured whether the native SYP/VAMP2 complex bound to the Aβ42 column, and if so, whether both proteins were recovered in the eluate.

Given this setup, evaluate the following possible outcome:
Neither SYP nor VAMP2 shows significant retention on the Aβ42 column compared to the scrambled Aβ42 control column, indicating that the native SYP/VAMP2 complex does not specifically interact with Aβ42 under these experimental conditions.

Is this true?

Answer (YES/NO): NO